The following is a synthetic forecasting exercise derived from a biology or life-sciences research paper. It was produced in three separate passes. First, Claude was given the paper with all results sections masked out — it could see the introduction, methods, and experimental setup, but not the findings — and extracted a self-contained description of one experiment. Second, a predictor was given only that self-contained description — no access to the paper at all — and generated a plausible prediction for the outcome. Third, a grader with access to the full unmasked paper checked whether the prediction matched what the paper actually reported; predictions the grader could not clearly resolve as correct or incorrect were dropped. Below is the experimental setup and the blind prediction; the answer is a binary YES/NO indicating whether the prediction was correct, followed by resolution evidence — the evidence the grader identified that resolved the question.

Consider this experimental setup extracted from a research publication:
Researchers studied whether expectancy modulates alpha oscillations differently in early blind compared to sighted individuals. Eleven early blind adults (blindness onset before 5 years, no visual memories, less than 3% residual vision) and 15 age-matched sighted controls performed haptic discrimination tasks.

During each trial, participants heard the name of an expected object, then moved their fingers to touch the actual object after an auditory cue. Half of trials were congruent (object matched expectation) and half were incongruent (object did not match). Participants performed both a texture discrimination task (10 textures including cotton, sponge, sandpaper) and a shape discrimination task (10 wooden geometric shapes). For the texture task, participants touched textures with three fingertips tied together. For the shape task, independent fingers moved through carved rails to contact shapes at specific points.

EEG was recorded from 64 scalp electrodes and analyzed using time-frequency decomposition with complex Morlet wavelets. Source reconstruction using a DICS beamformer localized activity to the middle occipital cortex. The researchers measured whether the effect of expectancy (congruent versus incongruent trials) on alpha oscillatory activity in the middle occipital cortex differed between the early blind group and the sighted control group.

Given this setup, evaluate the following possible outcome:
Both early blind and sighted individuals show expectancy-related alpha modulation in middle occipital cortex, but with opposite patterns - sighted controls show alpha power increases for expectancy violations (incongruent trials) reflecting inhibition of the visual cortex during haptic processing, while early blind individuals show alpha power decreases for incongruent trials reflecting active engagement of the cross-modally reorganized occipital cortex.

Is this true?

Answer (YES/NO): NO